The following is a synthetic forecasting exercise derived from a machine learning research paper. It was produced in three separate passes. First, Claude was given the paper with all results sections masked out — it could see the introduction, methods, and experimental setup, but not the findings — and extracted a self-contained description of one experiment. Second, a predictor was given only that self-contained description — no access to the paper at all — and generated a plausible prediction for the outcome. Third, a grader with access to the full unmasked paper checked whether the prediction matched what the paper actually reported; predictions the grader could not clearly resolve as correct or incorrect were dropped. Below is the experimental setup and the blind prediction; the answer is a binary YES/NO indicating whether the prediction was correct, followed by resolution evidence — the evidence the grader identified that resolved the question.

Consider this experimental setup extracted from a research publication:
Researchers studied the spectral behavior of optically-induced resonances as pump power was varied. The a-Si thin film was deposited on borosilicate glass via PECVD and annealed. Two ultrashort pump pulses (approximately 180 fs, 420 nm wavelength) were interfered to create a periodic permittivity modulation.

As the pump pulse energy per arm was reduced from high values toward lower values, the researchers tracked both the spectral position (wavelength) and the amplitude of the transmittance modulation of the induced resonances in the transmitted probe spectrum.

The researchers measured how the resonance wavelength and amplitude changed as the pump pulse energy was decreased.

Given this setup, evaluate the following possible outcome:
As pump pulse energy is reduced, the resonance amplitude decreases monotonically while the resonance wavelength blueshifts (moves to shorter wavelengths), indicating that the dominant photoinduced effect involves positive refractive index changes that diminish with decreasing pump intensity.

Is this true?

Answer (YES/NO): NO